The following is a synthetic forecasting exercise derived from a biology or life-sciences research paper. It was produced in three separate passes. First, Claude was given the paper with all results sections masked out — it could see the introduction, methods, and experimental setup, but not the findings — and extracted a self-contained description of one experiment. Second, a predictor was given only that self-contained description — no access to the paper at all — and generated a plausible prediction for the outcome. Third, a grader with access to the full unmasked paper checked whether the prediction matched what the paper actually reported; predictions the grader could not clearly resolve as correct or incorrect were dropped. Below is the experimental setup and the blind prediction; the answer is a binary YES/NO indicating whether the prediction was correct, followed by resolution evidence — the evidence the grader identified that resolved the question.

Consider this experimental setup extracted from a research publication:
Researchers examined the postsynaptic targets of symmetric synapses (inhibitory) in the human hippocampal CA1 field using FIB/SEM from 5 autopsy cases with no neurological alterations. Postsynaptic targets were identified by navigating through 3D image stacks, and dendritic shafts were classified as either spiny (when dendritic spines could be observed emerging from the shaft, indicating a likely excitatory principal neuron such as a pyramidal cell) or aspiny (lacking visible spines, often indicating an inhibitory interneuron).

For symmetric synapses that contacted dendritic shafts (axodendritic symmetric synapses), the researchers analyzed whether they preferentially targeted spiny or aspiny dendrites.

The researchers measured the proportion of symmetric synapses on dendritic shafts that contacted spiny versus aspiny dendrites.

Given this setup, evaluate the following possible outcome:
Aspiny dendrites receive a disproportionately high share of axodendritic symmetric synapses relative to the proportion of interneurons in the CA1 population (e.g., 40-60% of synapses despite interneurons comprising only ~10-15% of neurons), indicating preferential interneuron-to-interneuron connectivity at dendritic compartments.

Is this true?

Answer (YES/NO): NO